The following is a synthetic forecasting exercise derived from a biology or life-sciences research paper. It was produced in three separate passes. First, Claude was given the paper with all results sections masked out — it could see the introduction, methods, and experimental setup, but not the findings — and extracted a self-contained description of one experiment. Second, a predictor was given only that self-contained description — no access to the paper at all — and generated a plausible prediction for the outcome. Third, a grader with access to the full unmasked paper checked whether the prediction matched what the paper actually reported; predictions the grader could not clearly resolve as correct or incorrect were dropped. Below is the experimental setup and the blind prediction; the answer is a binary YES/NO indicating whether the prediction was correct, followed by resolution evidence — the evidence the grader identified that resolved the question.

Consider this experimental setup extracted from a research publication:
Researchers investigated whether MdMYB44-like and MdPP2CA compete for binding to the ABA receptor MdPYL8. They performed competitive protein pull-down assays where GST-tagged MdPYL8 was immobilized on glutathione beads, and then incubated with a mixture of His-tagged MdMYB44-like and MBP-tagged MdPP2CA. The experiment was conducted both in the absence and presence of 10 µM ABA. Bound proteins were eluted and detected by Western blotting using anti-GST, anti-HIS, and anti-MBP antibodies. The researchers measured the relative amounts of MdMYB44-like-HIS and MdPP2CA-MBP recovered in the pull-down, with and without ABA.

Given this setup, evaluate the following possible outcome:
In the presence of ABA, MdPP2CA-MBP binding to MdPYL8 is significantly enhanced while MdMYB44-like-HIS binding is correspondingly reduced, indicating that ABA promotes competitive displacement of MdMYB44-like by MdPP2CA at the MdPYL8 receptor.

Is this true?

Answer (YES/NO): YES